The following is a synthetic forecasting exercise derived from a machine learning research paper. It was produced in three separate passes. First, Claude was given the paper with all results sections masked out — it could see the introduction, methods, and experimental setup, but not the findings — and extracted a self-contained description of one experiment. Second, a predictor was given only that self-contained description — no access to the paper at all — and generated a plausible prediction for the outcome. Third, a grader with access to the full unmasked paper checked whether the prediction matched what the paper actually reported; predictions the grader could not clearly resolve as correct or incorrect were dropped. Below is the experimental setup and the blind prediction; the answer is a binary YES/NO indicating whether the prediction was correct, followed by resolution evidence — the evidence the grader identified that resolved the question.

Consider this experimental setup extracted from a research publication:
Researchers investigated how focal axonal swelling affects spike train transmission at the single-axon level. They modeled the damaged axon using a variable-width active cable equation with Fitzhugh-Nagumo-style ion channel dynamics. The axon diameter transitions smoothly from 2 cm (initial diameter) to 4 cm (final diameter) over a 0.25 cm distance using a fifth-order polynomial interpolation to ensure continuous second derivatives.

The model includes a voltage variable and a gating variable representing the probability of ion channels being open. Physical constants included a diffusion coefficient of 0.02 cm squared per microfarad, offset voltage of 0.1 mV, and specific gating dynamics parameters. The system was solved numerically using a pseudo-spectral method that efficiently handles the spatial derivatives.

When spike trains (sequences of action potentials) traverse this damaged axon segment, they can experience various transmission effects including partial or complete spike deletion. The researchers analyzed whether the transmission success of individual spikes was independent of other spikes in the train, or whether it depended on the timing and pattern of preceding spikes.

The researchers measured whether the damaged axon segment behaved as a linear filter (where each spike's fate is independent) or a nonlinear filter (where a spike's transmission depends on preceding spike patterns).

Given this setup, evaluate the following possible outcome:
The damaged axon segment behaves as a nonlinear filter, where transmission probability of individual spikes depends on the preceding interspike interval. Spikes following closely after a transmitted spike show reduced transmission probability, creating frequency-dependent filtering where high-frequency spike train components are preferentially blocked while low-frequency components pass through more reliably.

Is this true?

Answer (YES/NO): NO